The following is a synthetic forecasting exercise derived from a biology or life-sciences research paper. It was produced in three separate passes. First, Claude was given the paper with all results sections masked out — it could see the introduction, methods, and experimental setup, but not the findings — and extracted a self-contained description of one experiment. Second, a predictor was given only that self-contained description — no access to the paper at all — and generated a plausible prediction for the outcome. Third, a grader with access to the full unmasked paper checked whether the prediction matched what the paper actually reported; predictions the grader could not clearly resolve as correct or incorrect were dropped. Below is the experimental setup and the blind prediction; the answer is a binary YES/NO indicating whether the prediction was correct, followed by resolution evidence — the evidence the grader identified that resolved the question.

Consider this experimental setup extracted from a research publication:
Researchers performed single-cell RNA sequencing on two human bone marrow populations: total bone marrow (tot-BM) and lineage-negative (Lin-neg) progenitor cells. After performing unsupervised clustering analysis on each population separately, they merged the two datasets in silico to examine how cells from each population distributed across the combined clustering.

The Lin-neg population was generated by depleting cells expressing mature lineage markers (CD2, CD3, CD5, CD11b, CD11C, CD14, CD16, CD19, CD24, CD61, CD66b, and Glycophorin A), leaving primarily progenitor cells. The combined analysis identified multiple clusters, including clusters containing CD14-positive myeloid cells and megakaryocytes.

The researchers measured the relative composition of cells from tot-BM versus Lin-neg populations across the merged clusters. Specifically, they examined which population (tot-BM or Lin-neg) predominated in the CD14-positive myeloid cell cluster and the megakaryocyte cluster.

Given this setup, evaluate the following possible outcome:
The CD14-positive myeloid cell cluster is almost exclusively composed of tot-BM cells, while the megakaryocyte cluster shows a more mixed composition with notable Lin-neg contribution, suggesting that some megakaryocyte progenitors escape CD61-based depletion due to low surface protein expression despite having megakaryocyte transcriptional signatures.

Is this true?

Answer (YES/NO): NO